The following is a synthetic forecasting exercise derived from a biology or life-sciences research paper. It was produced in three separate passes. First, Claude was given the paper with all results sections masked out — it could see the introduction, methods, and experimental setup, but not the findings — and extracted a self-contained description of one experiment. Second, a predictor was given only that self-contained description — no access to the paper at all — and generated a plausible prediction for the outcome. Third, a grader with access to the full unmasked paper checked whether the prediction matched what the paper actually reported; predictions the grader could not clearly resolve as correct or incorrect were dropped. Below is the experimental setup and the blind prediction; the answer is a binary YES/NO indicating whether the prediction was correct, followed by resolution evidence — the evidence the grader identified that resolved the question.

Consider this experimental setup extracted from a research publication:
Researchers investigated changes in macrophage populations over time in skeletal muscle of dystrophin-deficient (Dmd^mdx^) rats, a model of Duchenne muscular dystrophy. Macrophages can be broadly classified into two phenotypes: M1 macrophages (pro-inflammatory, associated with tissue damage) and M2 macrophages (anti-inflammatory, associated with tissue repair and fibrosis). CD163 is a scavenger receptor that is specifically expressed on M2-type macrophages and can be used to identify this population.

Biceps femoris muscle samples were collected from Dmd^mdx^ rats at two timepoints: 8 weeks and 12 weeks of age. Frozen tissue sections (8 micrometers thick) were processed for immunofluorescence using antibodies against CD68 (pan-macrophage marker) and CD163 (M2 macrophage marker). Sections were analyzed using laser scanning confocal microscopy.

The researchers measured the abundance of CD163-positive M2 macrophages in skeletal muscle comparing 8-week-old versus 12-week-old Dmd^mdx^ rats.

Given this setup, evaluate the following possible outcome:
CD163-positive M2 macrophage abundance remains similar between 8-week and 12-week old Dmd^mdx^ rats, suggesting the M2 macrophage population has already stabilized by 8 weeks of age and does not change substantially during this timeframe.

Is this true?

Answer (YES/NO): NO